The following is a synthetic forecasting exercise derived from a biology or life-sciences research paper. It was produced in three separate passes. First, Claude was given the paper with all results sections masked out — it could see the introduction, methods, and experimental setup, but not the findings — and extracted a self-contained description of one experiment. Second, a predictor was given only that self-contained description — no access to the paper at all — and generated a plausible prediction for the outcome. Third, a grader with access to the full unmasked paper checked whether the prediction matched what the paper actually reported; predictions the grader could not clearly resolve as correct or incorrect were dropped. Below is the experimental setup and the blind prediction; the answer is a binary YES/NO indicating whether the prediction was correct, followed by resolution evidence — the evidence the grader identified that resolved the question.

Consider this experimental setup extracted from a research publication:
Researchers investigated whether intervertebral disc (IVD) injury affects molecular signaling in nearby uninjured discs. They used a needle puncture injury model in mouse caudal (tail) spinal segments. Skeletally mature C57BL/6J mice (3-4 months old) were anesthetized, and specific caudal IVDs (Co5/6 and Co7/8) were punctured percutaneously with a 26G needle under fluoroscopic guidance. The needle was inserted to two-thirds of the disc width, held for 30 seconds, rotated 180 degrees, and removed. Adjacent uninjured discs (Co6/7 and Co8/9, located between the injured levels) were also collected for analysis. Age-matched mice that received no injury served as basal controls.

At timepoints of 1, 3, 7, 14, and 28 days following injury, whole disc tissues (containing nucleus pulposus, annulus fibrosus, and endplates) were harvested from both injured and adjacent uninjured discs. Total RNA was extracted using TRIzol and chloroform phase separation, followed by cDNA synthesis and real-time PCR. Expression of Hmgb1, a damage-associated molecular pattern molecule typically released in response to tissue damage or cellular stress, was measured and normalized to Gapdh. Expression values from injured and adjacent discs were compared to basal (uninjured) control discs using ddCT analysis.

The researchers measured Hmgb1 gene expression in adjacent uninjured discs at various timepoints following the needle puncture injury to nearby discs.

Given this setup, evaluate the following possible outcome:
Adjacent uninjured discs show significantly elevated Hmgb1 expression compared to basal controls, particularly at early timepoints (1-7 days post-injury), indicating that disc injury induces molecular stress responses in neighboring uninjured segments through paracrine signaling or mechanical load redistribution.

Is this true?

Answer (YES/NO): YES